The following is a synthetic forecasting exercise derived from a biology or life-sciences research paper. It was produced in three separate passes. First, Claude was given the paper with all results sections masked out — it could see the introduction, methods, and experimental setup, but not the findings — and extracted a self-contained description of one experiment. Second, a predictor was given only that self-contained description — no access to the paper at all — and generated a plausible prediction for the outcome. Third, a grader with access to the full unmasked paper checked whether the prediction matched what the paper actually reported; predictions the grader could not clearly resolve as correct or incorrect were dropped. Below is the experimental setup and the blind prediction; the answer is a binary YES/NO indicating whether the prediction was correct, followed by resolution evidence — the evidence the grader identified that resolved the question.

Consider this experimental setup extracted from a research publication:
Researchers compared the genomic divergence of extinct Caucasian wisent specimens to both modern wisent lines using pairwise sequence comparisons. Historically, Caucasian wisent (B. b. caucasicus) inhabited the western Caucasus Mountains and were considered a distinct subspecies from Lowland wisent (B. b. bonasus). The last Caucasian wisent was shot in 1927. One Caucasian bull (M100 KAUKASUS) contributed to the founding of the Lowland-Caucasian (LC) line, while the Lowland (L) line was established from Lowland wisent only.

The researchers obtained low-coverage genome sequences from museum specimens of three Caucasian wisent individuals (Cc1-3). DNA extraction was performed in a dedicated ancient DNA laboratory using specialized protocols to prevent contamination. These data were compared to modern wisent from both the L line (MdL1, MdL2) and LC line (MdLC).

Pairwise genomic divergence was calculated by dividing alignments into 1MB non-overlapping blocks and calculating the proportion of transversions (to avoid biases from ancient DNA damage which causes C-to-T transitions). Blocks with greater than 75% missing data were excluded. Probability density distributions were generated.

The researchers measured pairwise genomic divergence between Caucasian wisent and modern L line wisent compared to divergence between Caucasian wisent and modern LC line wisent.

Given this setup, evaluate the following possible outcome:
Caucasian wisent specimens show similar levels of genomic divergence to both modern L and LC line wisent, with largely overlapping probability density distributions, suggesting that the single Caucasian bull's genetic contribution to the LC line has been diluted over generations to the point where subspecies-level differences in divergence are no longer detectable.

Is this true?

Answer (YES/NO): NO